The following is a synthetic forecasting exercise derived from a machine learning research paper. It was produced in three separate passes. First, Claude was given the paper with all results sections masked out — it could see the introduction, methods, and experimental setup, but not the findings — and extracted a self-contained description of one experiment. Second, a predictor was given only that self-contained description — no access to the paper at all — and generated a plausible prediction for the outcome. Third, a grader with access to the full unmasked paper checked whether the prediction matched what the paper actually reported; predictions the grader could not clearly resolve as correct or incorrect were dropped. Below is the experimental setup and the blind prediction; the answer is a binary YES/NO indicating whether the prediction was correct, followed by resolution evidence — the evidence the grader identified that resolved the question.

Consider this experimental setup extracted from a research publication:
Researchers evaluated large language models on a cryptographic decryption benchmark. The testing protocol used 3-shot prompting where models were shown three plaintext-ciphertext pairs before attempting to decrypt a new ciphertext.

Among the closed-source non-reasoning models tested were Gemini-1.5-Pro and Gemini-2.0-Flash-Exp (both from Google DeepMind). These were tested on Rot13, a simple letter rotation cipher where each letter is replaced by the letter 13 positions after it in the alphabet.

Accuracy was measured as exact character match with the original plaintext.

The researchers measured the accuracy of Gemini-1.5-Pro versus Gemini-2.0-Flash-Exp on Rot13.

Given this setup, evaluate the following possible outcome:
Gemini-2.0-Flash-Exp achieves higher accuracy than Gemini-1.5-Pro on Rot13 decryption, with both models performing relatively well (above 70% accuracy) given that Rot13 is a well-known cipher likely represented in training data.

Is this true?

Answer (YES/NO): NO